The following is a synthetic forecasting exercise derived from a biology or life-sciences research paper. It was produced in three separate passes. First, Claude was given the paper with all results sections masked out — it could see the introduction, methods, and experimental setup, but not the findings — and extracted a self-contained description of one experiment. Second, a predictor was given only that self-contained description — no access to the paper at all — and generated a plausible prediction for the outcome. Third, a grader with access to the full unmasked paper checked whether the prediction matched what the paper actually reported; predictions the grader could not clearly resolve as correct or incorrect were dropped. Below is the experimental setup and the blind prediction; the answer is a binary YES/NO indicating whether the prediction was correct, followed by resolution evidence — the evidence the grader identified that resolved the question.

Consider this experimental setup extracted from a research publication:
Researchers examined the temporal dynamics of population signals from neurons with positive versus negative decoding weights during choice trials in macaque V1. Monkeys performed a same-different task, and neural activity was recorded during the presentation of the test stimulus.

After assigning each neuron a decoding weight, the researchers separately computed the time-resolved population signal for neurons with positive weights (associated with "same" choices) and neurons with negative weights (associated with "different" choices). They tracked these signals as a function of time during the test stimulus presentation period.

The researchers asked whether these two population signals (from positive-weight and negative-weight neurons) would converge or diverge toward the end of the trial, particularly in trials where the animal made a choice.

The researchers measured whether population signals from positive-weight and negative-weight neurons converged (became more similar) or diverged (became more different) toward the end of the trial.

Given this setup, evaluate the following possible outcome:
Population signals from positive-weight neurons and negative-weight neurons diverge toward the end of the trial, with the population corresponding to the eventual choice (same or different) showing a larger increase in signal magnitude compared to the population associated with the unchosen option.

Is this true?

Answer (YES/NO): YES